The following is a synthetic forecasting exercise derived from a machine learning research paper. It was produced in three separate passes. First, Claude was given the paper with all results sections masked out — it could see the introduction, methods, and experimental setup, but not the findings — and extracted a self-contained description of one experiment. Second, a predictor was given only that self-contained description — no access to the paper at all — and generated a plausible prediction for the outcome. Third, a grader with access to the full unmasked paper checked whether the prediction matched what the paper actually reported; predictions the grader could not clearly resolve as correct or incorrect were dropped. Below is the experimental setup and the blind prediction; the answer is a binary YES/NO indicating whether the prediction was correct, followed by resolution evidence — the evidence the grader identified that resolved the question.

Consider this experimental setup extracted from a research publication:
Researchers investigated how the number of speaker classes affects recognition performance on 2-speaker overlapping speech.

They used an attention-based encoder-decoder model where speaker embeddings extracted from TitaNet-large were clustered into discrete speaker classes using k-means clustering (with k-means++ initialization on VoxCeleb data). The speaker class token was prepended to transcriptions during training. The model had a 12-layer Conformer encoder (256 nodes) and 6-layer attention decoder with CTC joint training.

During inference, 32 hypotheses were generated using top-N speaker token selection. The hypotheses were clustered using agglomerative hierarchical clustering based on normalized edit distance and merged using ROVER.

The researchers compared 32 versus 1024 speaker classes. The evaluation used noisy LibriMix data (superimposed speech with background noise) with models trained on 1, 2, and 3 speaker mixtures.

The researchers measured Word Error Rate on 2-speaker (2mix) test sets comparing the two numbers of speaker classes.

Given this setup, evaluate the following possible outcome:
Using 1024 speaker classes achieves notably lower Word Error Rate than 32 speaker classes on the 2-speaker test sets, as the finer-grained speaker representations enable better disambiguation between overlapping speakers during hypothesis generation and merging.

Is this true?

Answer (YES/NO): YES